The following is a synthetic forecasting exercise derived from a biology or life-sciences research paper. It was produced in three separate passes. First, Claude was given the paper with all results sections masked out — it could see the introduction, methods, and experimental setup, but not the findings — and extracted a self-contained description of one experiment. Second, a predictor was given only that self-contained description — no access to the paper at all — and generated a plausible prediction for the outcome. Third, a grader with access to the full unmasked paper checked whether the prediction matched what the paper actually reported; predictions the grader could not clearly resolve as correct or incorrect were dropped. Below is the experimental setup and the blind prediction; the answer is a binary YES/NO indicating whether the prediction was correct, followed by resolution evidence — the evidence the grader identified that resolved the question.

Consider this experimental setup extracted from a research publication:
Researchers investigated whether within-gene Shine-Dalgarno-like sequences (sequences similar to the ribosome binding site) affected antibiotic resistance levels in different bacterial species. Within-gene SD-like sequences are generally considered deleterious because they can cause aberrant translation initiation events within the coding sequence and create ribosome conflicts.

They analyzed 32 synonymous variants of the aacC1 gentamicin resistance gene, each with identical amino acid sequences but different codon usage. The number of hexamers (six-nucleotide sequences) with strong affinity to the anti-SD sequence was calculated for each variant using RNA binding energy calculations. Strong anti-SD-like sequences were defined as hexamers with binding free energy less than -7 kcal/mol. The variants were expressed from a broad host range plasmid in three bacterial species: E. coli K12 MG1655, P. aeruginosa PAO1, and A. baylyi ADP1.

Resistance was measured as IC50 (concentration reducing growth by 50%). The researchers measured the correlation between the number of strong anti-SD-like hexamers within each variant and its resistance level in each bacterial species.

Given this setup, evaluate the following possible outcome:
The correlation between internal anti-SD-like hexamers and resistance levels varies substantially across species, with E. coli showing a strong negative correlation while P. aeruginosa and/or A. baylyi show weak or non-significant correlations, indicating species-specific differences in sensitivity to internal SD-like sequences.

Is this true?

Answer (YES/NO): NO